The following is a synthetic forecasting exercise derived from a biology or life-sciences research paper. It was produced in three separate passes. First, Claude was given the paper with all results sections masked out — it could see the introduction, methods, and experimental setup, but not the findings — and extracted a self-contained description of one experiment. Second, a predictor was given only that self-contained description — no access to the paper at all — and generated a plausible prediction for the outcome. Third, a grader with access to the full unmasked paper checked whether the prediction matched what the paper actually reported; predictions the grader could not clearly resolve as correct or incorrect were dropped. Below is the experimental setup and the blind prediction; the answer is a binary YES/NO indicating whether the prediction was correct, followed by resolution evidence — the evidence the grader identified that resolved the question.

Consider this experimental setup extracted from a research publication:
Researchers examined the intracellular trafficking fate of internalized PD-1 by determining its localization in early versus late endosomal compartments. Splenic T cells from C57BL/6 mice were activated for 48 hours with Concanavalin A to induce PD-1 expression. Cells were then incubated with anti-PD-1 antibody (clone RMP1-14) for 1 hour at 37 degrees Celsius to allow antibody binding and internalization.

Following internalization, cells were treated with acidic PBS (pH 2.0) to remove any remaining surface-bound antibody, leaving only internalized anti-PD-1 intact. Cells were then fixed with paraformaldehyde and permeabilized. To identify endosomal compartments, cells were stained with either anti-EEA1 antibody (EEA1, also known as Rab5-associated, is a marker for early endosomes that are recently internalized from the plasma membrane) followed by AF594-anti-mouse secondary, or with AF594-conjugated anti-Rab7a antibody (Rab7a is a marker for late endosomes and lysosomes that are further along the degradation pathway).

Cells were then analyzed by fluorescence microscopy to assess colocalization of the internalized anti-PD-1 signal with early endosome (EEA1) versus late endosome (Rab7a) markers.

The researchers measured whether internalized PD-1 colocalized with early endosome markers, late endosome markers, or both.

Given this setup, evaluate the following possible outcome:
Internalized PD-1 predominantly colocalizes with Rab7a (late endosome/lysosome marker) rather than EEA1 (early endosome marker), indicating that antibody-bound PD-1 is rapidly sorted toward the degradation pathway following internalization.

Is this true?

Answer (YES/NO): NO